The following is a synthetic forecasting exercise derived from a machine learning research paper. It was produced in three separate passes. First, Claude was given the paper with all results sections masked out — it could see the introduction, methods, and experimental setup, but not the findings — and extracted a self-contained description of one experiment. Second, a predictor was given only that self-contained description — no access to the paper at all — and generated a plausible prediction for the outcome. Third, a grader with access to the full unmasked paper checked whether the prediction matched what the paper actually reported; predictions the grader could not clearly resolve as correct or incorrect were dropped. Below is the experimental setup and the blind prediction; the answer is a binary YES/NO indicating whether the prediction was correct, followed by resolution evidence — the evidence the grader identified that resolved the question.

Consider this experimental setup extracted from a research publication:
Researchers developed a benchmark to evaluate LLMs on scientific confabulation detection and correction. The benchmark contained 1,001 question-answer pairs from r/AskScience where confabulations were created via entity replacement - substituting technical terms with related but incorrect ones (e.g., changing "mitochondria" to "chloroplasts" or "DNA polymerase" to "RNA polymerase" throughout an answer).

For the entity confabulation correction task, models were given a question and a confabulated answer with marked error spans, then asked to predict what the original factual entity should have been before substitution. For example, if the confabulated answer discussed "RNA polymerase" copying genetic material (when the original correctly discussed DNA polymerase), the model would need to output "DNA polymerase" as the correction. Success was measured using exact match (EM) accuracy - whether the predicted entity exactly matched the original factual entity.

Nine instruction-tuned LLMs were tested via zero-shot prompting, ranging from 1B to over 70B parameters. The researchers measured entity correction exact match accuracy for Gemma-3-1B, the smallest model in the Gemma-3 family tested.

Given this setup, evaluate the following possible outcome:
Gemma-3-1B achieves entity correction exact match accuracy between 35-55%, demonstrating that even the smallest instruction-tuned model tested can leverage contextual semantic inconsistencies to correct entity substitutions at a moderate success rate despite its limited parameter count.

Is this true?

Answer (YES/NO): NO